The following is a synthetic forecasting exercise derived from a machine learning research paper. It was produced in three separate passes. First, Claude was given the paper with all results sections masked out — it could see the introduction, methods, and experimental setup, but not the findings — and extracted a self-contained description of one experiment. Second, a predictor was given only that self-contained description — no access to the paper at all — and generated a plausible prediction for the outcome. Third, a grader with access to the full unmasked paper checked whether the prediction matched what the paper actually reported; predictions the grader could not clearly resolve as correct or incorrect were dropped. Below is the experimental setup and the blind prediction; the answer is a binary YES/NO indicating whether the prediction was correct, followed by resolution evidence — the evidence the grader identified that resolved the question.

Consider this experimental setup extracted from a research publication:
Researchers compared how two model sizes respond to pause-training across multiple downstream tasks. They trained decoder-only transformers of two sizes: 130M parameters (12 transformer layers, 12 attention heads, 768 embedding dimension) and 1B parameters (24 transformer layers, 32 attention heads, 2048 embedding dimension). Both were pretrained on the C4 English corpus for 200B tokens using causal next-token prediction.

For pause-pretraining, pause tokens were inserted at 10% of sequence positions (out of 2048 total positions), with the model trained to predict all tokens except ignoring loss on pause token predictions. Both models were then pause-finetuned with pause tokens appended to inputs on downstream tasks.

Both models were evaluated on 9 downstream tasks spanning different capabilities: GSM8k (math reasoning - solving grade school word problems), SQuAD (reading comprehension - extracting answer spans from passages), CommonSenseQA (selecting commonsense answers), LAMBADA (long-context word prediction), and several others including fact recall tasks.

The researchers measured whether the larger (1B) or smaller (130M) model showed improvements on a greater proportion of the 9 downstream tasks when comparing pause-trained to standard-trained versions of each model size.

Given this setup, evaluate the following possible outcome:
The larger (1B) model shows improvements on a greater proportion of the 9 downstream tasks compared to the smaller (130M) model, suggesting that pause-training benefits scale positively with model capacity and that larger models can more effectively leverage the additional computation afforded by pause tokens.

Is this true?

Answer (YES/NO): YES